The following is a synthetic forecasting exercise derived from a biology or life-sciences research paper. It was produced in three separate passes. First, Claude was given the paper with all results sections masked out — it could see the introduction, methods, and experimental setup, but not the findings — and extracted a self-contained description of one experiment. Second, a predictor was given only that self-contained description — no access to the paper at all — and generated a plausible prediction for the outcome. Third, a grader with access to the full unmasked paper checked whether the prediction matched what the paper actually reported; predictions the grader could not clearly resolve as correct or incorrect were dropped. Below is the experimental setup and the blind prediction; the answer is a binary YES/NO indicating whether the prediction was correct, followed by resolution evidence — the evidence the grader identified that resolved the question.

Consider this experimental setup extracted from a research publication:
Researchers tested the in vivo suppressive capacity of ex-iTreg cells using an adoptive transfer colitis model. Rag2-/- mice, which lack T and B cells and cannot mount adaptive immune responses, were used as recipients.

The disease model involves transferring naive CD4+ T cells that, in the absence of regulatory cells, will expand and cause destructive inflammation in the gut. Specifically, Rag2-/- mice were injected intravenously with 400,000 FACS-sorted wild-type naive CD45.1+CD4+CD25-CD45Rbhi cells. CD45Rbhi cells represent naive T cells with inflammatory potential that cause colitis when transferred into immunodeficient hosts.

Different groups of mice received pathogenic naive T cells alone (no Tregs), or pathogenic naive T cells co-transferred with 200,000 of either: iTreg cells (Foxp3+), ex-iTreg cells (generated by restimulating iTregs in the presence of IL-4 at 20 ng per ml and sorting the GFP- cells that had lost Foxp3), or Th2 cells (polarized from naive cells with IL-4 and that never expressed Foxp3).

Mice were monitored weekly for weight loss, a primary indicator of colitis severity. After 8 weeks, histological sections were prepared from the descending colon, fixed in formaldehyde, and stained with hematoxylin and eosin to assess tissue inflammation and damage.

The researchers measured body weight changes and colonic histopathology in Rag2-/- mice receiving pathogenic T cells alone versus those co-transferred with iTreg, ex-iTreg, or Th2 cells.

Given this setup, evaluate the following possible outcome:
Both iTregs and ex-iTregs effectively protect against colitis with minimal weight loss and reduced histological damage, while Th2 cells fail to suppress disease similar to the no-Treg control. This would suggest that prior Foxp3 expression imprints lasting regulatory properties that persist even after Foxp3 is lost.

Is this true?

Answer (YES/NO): YES